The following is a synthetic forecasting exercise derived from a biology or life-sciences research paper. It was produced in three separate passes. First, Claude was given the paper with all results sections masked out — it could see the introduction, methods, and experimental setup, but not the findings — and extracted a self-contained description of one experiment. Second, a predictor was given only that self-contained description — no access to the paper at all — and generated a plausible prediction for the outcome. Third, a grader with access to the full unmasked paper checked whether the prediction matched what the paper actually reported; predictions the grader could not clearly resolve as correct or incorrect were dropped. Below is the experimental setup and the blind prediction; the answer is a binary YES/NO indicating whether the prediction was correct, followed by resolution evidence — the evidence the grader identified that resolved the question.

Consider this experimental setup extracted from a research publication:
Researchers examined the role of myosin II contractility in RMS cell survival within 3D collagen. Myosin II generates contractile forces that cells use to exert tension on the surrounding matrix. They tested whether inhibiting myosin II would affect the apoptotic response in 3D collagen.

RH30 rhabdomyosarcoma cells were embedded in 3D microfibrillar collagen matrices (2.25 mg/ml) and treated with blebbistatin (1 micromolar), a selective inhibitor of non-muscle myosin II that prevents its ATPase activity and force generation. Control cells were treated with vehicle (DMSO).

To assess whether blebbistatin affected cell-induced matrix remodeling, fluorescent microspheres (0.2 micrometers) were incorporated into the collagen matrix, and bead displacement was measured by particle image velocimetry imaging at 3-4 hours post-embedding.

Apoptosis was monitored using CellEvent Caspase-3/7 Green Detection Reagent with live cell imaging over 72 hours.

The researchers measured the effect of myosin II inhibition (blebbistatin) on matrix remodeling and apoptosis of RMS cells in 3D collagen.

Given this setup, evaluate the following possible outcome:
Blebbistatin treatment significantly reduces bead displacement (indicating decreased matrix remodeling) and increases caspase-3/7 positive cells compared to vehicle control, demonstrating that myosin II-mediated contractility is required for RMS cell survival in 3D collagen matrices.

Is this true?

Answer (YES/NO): NO